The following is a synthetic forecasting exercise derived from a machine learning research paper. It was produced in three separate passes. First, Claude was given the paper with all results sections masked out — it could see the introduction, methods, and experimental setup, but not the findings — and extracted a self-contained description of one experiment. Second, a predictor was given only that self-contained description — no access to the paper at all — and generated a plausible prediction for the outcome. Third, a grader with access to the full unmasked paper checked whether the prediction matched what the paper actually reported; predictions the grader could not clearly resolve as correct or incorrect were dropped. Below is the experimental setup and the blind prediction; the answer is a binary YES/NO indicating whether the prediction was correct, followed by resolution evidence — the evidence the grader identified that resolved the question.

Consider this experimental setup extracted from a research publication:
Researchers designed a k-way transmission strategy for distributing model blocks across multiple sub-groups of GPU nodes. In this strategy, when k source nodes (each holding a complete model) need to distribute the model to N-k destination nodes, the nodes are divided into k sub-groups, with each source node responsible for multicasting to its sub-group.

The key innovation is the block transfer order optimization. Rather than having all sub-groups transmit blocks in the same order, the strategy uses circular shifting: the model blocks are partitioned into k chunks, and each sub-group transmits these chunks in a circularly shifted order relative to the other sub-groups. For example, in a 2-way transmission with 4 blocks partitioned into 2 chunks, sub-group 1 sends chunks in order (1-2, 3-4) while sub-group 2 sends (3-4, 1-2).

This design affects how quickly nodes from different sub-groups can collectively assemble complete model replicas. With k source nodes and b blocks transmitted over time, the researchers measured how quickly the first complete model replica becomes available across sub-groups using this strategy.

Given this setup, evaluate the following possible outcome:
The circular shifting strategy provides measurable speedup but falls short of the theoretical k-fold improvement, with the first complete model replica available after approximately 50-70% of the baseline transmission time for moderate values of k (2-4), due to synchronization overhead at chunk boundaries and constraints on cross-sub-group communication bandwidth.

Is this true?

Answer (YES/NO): NO